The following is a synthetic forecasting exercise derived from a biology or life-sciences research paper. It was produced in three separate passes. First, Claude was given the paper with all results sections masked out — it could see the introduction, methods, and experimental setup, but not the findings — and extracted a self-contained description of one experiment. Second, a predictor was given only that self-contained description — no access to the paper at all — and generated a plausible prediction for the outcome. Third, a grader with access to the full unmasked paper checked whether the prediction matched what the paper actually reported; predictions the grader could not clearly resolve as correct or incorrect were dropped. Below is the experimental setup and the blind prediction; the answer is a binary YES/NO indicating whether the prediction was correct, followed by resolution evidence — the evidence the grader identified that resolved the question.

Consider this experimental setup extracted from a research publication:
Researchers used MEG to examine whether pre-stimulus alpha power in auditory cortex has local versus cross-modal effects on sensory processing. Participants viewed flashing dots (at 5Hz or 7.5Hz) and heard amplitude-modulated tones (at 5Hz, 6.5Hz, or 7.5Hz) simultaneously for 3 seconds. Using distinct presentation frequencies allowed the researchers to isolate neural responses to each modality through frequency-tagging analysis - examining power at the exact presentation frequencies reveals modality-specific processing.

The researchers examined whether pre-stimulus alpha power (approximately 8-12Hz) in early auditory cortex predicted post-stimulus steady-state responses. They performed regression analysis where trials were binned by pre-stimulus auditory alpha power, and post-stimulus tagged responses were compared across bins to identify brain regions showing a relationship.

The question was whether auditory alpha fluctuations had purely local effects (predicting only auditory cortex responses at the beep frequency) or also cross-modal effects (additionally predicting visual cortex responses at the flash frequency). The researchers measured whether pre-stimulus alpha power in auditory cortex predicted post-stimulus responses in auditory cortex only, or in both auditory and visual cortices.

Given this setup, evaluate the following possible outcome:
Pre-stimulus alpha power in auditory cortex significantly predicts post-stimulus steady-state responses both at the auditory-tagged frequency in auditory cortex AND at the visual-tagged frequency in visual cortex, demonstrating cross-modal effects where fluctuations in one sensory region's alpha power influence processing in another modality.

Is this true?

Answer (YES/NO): NO